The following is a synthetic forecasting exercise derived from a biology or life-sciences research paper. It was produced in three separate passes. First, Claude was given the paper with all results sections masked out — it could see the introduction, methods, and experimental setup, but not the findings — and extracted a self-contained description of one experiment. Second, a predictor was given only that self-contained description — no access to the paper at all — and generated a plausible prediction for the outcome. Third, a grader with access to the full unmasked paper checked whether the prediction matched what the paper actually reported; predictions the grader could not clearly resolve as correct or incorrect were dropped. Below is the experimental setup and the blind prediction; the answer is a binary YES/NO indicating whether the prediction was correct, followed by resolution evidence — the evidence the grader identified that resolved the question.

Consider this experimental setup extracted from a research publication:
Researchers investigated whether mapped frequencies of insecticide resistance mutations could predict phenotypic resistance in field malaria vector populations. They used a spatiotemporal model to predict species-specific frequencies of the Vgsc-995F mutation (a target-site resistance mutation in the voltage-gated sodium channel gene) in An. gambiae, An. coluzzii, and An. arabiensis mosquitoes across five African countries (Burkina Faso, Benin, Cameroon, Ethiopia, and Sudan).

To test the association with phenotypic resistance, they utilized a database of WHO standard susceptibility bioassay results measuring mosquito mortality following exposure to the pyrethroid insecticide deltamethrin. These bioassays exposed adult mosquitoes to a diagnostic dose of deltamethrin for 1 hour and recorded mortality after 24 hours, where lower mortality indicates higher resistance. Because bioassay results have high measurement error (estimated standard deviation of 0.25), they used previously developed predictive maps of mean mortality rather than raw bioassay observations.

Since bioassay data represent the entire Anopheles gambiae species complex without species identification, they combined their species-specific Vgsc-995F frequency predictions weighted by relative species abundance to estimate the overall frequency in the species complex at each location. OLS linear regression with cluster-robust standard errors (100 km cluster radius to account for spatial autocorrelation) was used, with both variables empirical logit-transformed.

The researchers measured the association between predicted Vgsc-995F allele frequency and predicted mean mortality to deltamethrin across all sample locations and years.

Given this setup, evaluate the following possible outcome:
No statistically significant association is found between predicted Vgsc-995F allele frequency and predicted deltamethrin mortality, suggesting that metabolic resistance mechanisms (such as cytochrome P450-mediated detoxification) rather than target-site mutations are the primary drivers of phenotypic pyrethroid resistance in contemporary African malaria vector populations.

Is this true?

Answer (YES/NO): NO